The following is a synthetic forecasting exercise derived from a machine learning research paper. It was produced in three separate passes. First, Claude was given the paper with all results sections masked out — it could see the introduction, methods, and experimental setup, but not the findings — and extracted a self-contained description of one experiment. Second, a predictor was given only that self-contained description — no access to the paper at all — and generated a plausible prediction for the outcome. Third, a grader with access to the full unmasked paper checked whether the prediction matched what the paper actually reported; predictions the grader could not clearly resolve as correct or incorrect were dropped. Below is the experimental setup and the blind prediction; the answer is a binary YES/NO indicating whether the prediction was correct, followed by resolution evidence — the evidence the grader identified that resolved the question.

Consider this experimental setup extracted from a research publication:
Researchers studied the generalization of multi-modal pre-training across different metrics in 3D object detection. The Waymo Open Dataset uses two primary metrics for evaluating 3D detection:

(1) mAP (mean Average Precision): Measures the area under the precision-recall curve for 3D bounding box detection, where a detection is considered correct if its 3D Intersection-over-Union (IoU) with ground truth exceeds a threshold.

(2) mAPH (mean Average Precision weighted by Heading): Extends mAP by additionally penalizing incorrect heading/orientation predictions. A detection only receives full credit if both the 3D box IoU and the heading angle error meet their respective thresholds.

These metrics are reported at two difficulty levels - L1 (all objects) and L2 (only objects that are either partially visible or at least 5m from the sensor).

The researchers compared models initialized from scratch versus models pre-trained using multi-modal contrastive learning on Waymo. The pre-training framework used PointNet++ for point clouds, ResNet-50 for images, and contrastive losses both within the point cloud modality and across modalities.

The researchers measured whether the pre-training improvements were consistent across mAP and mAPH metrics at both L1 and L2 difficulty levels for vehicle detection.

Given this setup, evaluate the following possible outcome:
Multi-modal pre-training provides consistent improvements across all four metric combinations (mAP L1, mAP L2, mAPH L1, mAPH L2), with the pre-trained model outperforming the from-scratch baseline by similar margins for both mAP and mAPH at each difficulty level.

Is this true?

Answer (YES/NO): YES